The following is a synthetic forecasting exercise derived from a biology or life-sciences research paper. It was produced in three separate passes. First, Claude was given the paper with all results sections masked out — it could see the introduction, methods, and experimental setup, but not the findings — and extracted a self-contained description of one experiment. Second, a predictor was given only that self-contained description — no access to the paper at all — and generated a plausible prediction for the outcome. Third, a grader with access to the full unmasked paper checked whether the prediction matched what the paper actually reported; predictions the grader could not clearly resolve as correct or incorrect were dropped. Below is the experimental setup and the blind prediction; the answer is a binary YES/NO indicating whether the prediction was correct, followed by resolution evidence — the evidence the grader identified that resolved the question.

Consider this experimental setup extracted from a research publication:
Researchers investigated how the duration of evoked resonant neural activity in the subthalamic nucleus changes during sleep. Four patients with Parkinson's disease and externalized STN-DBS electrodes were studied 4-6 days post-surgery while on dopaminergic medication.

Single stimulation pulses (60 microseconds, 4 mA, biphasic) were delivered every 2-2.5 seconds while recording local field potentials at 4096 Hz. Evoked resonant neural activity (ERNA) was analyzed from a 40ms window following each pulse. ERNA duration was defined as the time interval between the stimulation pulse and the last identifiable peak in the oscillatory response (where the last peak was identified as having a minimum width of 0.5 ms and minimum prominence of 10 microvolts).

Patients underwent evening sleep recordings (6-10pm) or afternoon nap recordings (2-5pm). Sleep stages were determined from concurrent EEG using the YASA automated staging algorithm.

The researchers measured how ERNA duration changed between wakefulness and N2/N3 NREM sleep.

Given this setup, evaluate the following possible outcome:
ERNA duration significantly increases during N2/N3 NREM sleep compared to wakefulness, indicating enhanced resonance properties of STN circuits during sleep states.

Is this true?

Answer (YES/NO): NO